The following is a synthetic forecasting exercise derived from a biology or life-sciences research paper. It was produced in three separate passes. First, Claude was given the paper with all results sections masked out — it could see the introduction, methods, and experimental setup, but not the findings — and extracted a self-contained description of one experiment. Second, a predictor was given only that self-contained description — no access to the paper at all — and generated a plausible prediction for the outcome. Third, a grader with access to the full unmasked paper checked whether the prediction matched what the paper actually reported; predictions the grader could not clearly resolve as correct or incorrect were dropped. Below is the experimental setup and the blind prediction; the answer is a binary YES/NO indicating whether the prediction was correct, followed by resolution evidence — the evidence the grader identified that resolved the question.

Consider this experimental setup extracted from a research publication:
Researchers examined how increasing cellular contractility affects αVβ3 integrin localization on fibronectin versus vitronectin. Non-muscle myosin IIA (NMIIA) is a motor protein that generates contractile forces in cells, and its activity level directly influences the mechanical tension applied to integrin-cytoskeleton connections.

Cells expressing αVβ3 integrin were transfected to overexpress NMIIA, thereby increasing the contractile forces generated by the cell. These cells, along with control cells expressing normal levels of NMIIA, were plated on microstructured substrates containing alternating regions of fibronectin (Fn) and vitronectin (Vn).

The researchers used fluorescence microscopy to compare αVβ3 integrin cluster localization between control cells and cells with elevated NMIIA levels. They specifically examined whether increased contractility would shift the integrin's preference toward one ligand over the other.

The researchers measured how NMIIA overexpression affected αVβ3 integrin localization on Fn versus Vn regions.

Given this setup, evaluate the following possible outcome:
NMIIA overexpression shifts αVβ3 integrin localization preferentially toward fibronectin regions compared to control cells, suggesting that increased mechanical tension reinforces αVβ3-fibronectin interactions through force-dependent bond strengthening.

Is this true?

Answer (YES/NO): YES